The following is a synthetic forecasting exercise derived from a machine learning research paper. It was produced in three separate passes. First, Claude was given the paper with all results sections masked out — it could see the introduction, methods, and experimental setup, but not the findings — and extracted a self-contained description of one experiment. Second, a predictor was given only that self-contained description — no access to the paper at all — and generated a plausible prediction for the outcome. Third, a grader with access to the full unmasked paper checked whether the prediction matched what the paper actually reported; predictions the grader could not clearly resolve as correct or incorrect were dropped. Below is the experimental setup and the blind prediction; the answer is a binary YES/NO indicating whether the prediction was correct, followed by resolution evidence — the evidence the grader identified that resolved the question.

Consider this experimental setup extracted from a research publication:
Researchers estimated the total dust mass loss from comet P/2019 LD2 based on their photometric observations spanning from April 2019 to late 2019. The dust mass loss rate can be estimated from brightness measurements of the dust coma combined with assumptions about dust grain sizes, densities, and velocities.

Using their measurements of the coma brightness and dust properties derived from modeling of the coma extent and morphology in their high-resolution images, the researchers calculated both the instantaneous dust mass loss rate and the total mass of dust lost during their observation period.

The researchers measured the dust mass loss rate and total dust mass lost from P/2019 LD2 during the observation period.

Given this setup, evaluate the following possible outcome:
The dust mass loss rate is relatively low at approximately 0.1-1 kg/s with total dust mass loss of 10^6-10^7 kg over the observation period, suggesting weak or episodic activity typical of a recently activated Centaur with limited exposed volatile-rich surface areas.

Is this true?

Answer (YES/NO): NO